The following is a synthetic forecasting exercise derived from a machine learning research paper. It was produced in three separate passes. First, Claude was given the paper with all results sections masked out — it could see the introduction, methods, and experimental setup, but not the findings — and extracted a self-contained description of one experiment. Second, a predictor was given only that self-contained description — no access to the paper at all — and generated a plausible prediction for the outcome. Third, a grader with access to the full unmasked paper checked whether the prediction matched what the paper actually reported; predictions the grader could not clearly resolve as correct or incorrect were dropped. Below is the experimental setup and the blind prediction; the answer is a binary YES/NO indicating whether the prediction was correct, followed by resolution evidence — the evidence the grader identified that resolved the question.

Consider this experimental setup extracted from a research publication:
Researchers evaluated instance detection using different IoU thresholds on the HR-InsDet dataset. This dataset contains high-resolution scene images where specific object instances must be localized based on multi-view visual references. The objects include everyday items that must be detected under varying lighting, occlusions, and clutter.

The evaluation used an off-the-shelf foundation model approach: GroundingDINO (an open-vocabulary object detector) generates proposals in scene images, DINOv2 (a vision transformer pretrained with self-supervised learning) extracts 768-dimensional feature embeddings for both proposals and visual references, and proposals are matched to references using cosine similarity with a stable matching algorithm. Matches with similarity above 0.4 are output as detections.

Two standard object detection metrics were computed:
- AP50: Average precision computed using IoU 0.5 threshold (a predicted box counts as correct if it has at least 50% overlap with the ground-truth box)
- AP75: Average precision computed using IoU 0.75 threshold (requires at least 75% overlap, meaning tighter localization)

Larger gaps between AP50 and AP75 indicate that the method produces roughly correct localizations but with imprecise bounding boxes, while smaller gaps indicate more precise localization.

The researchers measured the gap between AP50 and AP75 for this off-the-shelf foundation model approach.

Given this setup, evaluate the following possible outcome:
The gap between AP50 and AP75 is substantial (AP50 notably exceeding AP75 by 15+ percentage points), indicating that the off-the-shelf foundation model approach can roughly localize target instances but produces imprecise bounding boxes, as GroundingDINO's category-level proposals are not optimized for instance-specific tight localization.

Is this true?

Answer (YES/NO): NO